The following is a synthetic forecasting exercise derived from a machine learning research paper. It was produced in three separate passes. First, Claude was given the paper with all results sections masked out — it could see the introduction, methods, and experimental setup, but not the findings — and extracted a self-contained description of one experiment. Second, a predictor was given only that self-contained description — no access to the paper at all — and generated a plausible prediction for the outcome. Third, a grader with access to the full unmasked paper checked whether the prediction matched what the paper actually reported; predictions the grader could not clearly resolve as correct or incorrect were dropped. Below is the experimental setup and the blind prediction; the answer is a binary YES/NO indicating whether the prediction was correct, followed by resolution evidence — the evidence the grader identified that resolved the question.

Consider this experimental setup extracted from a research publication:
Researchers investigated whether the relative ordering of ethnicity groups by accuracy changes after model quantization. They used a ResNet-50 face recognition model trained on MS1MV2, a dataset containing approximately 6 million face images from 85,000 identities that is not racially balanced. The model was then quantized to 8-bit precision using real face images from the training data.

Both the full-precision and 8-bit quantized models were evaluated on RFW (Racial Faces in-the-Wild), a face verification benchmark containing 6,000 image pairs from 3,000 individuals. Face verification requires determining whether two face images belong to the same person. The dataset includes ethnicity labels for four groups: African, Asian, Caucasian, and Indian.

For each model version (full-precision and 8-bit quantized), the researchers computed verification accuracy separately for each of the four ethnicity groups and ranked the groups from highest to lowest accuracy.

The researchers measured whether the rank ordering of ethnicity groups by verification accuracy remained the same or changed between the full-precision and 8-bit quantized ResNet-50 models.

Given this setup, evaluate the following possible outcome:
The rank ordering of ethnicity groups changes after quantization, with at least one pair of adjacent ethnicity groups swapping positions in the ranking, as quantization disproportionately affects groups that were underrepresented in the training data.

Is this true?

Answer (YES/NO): NO